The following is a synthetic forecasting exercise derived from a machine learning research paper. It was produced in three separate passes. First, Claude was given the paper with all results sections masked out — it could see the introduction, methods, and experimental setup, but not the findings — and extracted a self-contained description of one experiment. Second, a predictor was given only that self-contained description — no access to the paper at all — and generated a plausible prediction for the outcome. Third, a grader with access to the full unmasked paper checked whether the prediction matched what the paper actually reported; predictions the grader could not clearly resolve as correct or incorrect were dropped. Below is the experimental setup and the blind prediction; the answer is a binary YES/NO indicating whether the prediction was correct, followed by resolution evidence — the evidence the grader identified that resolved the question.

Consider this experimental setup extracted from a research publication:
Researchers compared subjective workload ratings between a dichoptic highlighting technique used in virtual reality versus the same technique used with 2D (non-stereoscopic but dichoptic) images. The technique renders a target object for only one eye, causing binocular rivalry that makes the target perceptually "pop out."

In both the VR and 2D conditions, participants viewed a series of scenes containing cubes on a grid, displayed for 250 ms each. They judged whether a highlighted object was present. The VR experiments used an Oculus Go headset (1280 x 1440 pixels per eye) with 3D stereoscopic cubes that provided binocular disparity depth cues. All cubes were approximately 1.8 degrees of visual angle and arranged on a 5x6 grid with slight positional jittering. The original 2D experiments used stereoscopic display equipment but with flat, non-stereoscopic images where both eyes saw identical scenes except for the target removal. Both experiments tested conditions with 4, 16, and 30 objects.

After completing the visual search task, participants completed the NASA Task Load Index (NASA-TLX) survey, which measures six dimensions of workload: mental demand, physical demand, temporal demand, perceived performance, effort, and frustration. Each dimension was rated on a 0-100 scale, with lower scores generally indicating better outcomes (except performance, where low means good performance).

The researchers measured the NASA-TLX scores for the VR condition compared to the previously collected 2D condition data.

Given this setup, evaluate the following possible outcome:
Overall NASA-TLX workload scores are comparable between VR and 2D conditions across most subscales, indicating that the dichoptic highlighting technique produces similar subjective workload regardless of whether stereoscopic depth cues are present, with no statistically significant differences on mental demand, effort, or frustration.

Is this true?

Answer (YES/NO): YES